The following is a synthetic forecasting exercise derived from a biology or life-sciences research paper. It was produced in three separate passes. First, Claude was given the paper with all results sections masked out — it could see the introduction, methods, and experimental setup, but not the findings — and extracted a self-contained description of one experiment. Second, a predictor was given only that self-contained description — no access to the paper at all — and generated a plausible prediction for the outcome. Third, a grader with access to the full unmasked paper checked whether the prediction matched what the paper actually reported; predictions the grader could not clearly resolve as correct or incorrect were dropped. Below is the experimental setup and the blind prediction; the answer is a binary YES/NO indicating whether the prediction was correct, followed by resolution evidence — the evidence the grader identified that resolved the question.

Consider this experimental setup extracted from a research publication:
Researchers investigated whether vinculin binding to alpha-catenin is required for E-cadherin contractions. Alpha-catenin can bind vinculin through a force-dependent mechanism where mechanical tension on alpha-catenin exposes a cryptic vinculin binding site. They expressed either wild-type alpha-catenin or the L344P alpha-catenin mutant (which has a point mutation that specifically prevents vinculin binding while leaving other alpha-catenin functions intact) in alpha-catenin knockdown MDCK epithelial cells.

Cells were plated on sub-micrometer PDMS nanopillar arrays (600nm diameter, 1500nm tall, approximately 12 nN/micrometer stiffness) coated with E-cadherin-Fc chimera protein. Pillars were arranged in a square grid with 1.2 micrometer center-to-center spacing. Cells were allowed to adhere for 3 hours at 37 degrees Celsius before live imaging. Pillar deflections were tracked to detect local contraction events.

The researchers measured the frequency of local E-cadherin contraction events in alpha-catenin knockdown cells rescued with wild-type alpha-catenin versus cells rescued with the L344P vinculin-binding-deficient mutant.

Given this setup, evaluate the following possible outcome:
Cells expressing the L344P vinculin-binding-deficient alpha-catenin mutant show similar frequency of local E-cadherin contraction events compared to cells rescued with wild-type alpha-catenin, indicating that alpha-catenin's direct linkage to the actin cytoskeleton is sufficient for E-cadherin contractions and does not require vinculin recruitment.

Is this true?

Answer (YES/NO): NO